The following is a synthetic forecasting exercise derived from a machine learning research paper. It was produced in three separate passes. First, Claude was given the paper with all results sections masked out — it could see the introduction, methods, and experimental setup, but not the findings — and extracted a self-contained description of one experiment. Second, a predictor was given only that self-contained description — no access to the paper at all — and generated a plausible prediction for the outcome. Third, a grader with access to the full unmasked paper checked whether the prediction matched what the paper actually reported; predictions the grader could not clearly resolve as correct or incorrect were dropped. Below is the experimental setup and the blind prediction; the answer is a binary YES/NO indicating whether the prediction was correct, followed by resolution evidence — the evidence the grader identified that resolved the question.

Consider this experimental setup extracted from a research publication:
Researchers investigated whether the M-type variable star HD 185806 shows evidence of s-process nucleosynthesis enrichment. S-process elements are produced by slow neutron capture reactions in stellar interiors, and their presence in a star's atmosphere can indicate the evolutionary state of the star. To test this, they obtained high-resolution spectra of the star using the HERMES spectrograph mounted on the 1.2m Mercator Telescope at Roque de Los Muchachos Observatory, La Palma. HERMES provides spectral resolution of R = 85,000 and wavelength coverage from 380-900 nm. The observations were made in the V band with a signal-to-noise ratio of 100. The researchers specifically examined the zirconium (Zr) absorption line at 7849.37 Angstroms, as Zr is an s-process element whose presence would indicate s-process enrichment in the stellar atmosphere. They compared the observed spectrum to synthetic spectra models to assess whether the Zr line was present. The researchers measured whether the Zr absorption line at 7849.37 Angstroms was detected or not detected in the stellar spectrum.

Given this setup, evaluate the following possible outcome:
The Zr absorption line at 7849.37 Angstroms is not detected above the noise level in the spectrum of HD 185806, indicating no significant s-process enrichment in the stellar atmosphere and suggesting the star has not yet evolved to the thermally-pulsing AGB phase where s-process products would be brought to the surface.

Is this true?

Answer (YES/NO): YES